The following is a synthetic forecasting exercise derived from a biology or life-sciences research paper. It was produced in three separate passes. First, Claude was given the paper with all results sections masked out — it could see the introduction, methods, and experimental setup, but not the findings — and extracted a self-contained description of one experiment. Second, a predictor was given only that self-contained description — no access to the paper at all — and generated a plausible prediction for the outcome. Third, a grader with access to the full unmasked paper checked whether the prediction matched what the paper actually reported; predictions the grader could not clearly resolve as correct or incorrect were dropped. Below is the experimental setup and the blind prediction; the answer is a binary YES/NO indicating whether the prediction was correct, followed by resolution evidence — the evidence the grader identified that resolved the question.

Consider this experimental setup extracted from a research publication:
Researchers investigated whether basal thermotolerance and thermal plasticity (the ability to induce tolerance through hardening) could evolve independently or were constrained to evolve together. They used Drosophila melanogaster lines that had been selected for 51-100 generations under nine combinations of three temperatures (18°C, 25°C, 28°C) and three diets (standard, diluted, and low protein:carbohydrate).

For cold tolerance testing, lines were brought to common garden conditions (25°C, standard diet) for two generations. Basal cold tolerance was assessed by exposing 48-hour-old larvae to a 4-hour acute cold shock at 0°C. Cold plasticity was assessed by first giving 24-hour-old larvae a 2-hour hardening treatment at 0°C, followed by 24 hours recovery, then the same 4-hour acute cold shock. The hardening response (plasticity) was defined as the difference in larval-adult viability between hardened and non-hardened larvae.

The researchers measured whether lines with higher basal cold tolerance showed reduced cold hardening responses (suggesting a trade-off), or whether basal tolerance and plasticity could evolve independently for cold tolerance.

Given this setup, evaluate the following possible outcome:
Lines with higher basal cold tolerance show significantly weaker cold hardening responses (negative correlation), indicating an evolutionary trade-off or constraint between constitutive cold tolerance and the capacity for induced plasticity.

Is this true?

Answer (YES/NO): NO